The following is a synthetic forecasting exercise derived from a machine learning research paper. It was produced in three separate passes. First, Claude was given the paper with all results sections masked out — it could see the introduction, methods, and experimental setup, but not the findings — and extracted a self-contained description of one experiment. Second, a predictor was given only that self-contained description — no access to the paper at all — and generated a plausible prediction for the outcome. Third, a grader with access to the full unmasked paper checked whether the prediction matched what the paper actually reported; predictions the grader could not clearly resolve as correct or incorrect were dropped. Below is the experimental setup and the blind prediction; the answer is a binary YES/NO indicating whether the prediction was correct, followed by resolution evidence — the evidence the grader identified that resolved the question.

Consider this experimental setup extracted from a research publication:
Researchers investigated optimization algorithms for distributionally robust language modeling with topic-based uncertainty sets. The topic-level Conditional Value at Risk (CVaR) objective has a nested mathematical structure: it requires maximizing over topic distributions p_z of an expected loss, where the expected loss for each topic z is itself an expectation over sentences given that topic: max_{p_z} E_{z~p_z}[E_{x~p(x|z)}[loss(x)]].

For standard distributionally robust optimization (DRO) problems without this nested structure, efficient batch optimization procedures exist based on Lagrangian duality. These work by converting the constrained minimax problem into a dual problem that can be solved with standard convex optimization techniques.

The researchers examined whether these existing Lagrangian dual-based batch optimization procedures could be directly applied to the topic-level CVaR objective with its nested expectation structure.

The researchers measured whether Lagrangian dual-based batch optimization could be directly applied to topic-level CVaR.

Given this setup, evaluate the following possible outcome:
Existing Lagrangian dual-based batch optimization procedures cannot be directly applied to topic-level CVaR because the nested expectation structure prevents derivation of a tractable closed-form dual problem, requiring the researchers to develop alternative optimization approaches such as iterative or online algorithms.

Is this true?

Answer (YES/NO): YES